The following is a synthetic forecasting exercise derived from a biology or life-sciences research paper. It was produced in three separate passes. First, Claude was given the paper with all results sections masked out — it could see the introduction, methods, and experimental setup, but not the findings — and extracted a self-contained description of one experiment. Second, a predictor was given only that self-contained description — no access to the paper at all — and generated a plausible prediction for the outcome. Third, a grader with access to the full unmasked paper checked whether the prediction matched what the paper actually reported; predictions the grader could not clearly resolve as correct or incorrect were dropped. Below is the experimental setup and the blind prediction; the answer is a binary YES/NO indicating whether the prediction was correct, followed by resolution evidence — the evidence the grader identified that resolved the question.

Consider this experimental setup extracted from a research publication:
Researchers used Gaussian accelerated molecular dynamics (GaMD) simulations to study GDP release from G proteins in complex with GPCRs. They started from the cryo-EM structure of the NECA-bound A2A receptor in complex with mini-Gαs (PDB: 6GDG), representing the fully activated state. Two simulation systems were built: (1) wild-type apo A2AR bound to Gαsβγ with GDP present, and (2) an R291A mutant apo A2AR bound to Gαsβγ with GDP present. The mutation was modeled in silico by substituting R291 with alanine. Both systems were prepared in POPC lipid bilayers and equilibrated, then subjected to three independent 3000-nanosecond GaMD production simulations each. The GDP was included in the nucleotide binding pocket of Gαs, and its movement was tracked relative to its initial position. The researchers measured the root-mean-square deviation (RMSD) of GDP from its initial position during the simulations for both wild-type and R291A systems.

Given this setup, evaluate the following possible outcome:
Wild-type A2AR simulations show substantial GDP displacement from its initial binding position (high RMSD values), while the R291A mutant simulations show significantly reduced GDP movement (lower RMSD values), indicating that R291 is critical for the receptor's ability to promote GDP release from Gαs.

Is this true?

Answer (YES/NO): YES